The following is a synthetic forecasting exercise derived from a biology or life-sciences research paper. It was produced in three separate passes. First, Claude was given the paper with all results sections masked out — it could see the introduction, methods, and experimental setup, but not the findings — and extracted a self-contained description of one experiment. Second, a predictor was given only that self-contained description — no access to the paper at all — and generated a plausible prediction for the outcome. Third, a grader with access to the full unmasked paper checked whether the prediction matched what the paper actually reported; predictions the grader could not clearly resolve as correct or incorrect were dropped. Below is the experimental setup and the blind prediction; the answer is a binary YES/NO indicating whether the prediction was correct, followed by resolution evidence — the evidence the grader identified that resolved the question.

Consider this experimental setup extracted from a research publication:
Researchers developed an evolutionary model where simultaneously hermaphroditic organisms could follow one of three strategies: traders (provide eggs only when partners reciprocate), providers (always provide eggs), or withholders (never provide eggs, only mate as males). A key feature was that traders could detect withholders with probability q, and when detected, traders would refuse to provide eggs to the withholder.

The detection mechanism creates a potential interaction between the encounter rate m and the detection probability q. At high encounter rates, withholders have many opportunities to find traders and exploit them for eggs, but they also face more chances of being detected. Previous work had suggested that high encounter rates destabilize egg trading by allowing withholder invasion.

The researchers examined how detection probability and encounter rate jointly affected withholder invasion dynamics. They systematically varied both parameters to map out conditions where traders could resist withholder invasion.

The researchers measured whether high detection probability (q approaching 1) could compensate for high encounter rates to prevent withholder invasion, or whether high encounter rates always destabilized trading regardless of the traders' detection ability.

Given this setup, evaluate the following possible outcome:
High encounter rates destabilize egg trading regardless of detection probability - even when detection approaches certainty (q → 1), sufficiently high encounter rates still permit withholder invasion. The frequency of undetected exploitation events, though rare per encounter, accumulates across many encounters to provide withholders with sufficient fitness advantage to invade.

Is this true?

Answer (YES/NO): NO